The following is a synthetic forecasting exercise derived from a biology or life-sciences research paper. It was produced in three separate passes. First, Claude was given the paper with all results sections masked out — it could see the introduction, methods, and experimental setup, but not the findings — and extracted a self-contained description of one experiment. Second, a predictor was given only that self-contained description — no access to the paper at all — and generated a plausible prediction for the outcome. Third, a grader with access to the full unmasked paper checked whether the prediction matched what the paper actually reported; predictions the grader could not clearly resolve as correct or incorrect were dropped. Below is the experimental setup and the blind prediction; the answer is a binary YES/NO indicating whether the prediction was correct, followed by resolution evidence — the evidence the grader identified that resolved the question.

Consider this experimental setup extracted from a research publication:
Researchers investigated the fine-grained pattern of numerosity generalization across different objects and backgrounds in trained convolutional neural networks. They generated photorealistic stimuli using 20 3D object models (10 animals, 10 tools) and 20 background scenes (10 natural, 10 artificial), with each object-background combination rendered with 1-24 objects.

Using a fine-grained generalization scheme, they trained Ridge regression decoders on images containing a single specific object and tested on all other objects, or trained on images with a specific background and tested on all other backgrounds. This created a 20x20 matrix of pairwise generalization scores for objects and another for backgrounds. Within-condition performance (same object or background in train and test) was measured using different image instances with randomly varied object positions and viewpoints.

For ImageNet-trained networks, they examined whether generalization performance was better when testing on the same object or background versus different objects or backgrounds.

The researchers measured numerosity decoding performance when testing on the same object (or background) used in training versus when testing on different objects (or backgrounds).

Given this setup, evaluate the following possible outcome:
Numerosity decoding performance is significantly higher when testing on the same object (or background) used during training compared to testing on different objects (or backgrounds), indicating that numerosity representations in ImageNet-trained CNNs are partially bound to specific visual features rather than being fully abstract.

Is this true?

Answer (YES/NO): YES